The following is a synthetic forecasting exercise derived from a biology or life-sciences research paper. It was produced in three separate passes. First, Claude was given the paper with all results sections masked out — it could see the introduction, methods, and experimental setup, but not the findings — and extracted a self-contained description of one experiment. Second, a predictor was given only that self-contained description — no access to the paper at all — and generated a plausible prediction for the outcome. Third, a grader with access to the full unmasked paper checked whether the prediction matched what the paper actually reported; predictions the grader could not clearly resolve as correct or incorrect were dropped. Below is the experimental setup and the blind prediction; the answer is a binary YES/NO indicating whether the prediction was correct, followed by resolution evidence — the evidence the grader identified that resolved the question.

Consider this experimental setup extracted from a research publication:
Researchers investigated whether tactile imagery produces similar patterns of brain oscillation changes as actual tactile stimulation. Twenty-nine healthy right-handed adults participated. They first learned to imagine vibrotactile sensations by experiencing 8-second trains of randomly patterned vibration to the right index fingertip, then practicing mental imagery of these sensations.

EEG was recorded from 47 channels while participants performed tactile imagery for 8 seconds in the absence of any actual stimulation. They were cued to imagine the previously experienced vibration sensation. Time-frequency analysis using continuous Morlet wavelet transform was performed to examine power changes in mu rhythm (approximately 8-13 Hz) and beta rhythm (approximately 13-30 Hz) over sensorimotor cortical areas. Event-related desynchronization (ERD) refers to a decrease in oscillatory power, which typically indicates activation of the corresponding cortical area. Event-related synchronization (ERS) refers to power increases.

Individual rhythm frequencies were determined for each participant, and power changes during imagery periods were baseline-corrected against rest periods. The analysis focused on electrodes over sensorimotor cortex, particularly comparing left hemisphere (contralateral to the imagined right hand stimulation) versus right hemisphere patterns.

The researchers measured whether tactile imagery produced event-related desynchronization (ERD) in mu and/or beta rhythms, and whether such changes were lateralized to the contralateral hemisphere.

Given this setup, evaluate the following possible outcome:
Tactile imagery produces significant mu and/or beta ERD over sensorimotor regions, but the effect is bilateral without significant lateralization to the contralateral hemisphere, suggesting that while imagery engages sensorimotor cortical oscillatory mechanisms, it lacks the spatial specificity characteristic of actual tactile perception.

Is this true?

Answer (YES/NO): YES